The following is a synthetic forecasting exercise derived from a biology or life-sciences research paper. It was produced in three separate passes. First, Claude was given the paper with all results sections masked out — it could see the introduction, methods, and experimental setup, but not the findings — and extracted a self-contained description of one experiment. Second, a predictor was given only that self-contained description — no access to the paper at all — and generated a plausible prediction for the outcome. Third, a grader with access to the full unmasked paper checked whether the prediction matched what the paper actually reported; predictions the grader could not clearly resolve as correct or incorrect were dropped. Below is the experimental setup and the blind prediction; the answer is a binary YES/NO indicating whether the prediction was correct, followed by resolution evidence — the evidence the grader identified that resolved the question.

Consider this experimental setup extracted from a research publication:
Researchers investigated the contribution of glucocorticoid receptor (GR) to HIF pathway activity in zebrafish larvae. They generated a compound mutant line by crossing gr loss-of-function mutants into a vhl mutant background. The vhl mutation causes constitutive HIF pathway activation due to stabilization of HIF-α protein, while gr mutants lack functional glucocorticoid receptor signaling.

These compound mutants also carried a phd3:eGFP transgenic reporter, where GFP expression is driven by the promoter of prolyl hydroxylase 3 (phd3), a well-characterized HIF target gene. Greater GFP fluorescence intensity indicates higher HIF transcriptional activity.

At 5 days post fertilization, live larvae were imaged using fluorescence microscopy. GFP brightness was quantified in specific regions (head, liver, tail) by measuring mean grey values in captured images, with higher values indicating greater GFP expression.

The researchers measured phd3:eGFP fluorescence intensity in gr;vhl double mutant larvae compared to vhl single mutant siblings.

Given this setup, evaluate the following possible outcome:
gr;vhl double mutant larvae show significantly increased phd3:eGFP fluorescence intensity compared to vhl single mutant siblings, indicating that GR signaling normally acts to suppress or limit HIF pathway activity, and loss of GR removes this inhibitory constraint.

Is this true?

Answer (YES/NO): NO